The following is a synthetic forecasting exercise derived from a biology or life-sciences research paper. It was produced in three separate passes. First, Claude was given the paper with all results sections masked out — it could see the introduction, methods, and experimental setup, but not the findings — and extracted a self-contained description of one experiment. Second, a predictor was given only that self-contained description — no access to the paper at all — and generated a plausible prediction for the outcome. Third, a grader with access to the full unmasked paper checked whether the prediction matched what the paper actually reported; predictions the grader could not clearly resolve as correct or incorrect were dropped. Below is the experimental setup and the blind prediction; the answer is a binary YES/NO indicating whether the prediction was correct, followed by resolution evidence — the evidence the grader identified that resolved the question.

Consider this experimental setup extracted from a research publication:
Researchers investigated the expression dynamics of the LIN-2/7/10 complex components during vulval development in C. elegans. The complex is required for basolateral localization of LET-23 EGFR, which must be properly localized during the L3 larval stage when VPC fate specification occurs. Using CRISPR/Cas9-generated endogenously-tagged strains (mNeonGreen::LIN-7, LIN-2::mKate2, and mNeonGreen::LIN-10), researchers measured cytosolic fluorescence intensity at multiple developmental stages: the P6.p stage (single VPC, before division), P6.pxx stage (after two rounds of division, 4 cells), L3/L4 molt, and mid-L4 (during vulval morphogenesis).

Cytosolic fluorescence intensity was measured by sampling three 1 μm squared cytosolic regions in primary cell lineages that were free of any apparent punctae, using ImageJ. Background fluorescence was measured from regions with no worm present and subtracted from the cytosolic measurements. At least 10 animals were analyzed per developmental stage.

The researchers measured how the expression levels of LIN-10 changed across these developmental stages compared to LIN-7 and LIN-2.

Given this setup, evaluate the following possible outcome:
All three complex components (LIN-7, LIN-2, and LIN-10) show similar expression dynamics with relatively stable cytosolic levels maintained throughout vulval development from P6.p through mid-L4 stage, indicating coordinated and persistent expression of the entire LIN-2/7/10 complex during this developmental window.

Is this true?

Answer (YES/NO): NO